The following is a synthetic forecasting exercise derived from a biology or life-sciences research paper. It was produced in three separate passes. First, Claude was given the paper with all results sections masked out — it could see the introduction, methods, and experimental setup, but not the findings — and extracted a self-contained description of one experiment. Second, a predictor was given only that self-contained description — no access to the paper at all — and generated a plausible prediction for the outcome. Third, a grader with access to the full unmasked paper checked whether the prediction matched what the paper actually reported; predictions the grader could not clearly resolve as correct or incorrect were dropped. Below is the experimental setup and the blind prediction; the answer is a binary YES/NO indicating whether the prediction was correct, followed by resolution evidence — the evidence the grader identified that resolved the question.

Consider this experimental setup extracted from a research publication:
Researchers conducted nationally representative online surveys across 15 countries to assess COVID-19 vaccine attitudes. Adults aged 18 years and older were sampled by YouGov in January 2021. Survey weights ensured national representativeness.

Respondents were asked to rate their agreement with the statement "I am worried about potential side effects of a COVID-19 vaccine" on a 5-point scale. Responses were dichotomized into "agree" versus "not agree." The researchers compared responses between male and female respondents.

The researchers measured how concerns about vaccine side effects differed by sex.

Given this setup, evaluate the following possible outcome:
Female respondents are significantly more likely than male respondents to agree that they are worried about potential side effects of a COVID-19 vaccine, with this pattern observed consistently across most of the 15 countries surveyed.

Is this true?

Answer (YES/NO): NO